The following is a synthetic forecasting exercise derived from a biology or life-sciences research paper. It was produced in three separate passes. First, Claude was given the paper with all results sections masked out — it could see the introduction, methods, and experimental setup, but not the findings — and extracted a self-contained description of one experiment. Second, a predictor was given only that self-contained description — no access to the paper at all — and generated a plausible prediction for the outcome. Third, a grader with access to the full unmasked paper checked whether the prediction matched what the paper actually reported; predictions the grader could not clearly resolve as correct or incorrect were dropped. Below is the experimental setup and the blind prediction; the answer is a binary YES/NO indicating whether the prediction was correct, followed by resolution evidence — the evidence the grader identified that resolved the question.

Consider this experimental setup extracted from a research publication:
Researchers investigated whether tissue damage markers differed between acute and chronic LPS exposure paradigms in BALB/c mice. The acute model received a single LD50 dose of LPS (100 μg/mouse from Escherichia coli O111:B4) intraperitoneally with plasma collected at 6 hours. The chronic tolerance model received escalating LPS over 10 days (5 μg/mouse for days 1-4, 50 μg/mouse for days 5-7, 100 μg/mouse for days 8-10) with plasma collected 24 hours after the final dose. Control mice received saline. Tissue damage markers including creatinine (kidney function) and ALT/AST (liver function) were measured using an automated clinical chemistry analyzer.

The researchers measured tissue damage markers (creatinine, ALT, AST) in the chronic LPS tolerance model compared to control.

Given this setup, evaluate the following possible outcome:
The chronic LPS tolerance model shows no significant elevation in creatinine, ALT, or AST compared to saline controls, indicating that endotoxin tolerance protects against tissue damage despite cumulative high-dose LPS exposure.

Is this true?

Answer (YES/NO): YES